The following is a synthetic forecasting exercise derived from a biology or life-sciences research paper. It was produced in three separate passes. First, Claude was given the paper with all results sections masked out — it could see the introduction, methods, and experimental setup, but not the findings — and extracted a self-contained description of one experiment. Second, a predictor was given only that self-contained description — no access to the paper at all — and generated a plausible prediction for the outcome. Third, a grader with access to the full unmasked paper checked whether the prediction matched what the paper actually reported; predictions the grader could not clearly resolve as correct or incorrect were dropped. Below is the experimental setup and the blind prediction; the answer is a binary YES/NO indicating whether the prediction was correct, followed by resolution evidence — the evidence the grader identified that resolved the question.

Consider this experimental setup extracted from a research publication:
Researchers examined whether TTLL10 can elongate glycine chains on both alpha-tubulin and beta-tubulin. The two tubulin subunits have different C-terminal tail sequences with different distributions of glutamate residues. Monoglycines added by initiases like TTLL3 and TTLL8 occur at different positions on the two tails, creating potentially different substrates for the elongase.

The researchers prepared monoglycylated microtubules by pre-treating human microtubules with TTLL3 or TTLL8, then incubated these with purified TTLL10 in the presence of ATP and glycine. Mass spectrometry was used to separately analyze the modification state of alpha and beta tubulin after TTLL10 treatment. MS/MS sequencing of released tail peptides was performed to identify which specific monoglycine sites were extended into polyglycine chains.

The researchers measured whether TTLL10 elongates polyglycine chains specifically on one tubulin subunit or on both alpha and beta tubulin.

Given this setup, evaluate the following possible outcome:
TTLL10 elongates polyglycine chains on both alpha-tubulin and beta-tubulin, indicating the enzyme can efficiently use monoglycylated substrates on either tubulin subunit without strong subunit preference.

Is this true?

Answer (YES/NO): YES